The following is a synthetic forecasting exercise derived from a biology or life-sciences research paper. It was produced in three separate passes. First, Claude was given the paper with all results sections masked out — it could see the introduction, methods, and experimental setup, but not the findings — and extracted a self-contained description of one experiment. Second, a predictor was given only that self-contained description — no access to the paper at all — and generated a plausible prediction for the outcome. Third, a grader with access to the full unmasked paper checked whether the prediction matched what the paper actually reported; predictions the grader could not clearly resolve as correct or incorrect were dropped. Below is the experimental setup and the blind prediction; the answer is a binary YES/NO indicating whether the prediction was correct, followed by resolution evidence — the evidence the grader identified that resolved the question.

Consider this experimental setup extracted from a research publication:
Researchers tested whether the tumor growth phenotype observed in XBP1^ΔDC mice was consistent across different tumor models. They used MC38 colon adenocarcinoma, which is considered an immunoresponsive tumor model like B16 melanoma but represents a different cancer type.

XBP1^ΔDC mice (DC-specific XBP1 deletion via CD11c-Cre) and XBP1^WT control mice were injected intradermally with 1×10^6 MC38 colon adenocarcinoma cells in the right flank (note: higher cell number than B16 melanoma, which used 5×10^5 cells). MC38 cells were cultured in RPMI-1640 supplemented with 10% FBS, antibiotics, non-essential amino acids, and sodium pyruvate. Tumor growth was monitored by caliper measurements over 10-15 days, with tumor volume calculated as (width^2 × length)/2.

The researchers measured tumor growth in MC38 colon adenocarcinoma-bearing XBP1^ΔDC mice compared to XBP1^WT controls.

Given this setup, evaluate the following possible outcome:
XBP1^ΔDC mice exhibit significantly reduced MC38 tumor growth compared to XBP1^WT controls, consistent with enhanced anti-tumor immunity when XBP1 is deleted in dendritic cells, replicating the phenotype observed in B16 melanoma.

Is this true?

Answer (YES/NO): NO